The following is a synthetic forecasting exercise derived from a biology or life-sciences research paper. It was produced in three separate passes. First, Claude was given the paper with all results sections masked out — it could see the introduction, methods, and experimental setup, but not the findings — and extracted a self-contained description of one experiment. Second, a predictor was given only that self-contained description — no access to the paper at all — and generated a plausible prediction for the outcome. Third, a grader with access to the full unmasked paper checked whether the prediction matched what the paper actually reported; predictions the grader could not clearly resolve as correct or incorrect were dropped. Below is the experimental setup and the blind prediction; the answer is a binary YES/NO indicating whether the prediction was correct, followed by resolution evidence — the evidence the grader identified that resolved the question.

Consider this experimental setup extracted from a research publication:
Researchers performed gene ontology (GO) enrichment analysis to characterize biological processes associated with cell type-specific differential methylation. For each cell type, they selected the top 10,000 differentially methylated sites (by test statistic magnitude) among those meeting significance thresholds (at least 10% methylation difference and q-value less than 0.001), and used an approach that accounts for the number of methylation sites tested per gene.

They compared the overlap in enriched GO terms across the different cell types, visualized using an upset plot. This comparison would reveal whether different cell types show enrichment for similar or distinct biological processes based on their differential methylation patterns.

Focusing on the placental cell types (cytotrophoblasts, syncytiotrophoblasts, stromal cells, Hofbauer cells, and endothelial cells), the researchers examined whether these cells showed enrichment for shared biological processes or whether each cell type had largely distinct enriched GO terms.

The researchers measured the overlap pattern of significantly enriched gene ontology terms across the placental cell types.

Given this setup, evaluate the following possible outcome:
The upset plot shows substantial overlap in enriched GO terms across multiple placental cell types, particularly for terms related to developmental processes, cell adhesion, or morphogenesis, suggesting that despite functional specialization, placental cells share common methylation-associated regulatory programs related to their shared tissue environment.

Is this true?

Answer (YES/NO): NO